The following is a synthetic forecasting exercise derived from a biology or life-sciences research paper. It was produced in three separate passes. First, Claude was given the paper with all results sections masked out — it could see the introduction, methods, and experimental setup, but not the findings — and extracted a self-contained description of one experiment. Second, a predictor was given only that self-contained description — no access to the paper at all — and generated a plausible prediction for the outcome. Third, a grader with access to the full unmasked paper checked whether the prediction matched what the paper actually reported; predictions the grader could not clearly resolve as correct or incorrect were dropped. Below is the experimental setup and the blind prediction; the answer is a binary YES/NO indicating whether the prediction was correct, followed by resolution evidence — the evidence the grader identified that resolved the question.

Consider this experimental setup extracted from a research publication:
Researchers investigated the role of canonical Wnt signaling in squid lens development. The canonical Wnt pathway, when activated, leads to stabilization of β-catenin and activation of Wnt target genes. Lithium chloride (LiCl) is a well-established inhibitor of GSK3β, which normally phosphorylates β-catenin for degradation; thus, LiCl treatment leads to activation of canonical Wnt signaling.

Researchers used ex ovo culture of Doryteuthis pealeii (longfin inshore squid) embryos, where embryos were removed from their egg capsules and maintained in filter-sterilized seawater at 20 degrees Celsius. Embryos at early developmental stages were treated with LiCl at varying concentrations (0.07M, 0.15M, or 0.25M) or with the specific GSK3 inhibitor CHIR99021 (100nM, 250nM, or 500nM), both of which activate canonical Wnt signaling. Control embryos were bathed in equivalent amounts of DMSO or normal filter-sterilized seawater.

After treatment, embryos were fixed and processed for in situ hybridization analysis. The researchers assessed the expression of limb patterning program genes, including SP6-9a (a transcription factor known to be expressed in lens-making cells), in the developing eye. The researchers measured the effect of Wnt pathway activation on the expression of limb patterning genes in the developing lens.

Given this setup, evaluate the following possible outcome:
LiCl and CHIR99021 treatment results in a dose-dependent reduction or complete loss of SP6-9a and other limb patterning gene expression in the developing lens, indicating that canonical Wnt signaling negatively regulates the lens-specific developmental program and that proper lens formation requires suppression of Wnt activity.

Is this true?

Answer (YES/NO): NO